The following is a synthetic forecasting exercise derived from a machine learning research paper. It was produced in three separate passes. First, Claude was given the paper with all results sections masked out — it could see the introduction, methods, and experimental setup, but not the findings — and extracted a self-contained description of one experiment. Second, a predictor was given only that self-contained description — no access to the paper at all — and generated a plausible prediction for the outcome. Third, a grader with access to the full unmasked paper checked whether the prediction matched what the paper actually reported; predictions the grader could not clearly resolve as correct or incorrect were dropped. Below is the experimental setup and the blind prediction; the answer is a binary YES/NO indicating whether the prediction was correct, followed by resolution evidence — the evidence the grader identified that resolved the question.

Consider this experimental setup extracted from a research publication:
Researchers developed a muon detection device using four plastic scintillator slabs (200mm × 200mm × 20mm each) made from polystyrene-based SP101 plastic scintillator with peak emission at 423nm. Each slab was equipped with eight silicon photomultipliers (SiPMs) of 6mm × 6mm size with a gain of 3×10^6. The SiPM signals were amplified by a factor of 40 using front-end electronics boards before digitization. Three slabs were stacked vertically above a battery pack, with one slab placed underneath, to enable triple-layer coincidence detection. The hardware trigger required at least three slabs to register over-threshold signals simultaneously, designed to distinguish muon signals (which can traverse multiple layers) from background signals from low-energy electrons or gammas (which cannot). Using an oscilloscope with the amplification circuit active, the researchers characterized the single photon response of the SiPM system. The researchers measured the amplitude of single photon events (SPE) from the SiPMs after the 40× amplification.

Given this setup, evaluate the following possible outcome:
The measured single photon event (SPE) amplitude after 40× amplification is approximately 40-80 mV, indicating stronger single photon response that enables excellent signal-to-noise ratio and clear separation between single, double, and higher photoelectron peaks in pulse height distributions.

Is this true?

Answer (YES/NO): NO